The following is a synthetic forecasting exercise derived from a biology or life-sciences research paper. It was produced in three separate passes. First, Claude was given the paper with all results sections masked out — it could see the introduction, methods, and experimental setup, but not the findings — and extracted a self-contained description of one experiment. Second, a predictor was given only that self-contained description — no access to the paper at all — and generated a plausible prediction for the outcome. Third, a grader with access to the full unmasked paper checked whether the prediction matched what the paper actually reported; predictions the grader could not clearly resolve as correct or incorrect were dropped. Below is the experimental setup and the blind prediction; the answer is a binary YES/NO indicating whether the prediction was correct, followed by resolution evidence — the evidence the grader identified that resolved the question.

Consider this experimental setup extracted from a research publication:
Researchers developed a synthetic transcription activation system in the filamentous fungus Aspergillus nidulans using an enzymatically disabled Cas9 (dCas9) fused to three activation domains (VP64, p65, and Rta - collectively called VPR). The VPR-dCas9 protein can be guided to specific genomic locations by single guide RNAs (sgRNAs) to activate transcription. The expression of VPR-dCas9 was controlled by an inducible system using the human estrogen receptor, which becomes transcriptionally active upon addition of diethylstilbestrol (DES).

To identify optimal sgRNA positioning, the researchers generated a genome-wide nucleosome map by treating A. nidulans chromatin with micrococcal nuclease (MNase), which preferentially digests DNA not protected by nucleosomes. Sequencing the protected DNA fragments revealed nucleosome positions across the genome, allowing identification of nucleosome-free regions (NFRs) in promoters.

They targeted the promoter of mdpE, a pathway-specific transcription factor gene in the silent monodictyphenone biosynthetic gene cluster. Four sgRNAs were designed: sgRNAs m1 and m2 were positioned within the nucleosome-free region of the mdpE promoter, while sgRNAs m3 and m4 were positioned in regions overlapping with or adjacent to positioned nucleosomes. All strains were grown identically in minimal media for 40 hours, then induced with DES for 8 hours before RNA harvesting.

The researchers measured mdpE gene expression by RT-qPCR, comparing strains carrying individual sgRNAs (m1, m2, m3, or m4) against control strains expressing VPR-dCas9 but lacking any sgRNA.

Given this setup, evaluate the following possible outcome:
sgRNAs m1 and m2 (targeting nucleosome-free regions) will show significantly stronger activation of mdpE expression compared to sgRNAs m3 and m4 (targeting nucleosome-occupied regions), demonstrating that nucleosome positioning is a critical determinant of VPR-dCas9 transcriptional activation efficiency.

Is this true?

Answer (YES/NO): NO